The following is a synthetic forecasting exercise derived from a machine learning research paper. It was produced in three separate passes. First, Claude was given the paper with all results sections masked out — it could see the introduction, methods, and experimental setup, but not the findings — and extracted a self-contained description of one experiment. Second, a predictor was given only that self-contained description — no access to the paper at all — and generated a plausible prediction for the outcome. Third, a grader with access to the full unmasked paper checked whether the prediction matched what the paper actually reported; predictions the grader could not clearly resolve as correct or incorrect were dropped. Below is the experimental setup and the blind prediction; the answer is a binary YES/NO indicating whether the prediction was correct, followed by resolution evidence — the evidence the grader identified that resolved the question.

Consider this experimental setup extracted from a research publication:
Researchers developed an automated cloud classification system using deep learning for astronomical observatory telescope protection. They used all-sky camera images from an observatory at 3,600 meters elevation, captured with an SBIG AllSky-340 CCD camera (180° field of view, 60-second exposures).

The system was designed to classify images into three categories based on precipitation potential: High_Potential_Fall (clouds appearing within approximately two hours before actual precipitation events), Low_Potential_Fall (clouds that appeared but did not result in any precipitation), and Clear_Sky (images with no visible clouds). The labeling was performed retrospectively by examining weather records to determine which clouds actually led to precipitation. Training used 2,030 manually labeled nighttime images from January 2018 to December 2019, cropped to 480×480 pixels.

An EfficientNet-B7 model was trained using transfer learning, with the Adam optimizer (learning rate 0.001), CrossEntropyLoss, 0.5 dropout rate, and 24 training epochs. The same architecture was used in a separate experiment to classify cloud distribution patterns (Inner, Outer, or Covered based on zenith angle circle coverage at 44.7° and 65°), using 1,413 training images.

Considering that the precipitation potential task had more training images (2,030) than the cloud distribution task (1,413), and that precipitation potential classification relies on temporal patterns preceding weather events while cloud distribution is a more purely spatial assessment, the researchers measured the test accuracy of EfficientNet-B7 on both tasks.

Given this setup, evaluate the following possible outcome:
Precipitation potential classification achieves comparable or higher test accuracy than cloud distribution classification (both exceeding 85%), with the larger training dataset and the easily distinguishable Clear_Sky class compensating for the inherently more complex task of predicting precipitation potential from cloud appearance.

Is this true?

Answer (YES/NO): YES